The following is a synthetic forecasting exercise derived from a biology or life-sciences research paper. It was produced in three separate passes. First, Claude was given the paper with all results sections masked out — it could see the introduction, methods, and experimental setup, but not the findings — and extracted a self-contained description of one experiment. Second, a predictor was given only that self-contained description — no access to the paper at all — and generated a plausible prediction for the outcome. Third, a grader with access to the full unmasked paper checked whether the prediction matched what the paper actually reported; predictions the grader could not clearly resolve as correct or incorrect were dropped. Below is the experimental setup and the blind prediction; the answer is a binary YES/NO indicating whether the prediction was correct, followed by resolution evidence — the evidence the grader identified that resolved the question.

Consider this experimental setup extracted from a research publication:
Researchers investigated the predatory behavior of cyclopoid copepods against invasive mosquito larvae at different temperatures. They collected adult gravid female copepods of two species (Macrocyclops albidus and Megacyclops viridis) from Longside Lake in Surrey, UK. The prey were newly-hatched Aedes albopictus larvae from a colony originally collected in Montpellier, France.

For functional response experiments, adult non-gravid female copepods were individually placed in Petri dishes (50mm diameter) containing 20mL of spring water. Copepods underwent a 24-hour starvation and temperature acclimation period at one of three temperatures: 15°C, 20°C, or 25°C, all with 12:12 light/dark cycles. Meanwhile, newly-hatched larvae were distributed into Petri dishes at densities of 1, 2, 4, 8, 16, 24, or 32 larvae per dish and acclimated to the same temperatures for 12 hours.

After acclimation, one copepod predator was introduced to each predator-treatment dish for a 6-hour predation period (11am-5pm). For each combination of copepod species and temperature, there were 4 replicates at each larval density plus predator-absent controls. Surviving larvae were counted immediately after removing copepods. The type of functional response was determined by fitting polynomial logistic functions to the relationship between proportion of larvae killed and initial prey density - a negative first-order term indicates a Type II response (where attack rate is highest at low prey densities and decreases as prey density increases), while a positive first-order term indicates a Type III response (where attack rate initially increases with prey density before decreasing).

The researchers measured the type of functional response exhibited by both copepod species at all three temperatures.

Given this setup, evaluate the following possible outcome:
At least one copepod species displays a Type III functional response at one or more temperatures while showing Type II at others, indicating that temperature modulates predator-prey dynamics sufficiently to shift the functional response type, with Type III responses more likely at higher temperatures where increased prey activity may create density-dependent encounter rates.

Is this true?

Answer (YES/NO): NO